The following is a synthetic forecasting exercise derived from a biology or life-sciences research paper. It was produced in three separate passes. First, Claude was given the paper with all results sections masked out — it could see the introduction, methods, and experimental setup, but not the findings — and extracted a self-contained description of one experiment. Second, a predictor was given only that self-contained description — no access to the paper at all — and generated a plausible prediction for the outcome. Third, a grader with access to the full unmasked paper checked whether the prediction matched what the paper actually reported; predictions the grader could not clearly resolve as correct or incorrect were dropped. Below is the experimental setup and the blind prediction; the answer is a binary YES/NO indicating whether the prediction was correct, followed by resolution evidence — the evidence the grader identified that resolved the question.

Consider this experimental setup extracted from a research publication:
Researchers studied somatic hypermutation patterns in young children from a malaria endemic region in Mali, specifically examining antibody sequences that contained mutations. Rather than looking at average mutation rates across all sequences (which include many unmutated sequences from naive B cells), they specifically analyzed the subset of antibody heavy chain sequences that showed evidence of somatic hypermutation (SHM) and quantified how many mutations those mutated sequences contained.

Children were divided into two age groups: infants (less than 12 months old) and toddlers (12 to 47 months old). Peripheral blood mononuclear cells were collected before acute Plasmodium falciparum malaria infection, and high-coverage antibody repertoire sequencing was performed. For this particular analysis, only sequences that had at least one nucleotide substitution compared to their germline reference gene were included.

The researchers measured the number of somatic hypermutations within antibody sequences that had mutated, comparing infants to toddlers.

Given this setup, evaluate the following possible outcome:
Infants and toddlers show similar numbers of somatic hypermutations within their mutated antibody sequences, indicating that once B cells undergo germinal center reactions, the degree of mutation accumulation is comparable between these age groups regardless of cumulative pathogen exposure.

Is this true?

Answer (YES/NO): NO